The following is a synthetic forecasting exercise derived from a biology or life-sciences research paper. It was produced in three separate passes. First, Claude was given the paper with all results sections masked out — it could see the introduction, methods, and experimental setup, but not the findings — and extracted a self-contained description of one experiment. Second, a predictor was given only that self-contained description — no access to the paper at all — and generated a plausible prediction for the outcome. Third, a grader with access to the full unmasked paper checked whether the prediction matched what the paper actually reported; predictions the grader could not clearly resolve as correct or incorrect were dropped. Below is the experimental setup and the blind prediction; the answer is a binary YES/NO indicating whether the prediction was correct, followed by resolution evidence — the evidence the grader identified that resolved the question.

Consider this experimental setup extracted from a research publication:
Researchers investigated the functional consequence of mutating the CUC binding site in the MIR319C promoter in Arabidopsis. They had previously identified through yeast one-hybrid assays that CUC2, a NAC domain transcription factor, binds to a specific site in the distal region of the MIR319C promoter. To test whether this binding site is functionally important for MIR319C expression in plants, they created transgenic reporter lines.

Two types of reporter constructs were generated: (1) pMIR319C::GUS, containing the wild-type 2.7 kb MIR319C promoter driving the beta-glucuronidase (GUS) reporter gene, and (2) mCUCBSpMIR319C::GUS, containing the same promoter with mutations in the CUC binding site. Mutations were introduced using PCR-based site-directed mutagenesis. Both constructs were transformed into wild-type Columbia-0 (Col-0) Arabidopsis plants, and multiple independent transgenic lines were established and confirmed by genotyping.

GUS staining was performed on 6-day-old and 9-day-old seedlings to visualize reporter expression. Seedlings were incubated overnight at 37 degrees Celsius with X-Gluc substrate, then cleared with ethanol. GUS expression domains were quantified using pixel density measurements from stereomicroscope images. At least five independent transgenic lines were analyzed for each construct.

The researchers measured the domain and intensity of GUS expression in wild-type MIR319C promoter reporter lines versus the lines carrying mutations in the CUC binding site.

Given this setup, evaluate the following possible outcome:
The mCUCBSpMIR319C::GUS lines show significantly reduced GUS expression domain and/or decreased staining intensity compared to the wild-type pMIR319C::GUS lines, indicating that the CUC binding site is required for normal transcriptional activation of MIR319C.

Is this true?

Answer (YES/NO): YES